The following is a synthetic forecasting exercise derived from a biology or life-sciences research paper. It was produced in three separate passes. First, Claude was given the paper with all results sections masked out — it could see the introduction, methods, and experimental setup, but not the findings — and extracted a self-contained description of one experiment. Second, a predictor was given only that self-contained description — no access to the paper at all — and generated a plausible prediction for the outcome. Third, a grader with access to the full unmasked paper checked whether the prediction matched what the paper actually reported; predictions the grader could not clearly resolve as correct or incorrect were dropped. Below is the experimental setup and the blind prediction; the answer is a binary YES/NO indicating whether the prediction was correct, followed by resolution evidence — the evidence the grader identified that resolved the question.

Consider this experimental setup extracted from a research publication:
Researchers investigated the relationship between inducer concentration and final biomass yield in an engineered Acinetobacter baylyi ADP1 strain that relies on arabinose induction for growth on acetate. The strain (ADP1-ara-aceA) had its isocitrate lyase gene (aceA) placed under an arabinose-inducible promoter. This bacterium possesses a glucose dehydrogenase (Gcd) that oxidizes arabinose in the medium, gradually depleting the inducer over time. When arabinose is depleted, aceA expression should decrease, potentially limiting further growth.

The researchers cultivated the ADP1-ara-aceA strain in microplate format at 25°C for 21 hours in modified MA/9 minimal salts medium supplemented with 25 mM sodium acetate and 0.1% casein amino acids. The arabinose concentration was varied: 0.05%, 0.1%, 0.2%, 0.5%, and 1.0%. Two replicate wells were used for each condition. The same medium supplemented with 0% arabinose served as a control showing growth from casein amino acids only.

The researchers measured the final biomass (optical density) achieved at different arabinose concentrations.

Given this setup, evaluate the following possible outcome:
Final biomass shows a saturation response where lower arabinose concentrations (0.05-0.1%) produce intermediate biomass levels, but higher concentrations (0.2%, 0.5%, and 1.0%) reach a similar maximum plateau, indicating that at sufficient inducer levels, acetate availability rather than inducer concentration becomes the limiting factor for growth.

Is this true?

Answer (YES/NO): NO